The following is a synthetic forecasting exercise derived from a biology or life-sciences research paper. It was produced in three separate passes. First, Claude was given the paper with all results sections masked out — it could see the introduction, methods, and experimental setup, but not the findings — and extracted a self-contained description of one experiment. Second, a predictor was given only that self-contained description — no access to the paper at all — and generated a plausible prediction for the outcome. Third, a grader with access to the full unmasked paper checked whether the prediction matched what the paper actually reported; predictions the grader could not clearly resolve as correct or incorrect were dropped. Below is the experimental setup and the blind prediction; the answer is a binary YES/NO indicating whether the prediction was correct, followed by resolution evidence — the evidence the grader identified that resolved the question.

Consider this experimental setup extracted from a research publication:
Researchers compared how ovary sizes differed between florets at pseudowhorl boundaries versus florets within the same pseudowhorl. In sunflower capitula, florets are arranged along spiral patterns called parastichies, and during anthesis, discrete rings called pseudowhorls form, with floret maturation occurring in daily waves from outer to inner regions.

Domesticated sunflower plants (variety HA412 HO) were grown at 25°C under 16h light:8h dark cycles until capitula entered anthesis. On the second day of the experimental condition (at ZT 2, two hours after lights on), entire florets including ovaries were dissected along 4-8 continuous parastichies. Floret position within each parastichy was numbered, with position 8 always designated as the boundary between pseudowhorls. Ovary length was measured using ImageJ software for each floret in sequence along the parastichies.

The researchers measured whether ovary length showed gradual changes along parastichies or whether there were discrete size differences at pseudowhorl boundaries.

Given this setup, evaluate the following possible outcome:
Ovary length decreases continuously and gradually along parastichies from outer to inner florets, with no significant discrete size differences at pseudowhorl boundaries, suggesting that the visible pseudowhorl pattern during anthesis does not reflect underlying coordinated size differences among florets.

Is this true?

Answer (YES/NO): NO